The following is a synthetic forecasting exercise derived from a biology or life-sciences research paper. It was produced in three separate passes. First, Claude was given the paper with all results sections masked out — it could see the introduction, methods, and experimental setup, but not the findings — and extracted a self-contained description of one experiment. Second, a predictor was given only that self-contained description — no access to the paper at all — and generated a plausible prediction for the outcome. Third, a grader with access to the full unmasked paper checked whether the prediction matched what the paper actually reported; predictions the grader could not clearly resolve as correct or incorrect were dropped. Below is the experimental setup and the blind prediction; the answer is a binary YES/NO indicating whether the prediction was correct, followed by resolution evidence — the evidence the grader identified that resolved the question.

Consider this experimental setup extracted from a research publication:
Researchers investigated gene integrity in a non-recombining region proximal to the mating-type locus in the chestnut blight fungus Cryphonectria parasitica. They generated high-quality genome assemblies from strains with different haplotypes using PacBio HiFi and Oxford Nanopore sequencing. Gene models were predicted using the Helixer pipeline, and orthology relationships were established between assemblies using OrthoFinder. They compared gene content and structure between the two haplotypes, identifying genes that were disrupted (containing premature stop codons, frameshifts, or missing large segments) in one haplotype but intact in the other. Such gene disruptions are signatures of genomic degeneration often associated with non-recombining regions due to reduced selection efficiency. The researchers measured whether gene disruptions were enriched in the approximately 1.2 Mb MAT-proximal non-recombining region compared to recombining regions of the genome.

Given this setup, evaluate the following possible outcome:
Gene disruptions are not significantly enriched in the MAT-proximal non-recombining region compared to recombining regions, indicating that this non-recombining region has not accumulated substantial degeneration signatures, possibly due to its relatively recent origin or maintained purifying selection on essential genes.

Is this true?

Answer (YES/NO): NO